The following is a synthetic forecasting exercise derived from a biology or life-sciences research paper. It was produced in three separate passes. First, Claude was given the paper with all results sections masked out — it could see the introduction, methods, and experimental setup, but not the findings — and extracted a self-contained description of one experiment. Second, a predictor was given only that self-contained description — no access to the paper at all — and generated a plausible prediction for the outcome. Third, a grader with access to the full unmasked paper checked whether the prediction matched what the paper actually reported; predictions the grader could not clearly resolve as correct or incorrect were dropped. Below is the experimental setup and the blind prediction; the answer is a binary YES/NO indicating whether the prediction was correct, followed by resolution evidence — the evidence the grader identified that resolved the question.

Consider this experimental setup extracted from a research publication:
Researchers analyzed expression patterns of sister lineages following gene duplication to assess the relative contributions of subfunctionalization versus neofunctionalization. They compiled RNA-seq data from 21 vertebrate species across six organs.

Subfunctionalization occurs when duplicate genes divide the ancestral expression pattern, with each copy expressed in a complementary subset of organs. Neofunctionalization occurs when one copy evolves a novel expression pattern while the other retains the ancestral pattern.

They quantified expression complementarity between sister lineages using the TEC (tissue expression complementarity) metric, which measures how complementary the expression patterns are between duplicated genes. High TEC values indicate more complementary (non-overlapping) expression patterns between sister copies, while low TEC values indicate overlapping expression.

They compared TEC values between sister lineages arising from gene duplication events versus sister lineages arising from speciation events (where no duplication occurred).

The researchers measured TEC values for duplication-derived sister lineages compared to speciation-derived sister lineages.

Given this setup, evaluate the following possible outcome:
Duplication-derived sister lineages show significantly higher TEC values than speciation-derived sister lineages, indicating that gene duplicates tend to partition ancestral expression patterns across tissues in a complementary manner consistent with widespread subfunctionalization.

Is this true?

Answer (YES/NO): NO